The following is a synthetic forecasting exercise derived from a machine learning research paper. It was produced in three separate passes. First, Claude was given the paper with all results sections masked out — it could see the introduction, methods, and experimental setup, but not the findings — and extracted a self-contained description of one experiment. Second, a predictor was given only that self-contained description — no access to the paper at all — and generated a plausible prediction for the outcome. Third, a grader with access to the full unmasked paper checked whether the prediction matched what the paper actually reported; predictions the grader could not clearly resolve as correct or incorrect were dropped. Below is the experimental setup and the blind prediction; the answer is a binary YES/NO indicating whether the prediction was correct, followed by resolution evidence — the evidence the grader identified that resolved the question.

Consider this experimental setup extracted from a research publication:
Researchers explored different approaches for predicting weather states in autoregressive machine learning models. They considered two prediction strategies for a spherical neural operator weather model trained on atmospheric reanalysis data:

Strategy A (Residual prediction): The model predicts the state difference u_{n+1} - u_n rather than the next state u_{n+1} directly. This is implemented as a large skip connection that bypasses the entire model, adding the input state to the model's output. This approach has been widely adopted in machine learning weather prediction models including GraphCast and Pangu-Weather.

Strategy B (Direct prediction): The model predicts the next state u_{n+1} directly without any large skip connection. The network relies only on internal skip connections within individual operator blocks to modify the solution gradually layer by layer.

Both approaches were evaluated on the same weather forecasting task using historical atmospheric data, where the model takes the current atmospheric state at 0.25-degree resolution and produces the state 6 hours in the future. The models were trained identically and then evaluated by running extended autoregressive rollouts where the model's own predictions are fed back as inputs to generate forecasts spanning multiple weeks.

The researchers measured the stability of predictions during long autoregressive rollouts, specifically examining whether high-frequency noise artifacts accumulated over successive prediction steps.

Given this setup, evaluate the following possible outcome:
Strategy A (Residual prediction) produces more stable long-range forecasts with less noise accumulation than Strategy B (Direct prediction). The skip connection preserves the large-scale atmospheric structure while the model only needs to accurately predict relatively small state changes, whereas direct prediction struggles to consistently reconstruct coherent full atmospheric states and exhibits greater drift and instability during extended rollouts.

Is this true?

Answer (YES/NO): NO